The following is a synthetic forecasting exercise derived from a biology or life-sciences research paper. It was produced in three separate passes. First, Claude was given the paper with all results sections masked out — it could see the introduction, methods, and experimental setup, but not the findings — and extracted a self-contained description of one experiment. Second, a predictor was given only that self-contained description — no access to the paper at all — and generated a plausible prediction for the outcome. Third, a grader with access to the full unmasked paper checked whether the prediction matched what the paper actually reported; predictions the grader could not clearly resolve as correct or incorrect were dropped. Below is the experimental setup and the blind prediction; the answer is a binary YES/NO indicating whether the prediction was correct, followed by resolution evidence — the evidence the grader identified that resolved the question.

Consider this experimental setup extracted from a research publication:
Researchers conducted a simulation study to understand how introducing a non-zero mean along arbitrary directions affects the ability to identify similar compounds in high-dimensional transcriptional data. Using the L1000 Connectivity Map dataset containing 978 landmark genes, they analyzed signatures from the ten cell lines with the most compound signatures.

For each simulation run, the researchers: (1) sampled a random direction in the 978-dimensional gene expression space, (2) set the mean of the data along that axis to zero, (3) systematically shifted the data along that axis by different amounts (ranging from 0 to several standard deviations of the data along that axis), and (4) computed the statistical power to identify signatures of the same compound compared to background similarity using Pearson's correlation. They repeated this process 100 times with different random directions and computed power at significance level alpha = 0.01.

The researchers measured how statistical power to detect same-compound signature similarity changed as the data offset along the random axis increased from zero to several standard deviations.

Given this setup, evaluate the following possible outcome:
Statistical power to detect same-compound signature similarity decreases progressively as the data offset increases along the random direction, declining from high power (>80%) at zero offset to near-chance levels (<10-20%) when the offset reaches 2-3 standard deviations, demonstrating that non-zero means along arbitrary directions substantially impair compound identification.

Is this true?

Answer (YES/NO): NO